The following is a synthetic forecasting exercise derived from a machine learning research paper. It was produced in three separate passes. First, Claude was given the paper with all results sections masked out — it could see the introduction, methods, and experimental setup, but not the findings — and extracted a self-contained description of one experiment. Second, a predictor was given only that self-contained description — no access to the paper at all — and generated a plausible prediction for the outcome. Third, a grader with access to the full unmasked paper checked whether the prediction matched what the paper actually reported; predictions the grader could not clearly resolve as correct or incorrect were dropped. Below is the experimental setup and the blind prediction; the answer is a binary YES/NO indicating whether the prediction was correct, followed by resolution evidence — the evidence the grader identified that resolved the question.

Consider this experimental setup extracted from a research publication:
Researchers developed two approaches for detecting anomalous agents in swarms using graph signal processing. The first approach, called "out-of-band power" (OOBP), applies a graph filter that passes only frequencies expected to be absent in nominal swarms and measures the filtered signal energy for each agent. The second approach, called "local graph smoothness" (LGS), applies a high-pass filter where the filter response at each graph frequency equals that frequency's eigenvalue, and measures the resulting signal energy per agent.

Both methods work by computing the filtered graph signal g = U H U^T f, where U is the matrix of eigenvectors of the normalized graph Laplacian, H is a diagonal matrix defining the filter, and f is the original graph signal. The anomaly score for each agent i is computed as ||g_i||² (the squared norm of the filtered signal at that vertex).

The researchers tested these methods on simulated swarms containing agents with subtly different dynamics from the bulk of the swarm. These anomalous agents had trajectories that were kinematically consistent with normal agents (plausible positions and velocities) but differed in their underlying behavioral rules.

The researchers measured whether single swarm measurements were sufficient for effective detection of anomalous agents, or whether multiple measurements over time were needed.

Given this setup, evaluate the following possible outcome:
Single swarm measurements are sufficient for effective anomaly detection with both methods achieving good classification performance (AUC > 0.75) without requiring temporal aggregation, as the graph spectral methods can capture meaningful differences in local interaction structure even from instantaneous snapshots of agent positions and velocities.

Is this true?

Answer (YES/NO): NO